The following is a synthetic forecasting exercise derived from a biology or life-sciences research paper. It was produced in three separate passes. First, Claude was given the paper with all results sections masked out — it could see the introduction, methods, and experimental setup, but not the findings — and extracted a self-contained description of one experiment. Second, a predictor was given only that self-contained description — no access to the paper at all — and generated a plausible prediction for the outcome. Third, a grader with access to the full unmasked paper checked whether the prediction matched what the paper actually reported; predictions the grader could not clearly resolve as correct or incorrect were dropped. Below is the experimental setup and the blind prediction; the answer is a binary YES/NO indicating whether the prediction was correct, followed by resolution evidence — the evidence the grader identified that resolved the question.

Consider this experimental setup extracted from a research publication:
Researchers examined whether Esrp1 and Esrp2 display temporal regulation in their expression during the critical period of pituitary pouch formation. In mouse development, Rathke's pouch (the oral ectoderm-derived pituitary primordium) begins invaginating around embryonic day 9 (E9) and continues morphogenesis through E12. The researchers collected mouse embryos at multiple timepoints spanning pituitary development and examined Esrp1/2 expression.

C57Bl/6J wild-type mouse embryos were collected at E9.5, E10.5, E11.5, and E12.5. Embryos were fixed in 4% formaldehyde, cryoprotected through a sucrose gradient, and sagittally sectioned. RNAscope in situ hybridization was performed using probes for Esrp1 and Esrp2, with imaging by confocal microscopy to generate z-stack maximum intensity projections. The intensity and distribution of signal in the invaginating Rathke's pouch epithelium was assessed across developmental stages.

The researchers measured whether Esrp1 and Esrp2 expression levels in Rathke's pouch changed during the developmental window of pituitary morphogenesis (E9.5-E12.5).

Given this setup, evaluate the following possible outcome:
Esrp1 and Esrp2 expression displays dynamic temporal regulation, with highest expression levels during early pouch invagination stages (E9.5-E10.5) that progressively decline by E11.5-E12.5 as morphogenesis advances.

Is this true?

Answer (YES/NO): NO